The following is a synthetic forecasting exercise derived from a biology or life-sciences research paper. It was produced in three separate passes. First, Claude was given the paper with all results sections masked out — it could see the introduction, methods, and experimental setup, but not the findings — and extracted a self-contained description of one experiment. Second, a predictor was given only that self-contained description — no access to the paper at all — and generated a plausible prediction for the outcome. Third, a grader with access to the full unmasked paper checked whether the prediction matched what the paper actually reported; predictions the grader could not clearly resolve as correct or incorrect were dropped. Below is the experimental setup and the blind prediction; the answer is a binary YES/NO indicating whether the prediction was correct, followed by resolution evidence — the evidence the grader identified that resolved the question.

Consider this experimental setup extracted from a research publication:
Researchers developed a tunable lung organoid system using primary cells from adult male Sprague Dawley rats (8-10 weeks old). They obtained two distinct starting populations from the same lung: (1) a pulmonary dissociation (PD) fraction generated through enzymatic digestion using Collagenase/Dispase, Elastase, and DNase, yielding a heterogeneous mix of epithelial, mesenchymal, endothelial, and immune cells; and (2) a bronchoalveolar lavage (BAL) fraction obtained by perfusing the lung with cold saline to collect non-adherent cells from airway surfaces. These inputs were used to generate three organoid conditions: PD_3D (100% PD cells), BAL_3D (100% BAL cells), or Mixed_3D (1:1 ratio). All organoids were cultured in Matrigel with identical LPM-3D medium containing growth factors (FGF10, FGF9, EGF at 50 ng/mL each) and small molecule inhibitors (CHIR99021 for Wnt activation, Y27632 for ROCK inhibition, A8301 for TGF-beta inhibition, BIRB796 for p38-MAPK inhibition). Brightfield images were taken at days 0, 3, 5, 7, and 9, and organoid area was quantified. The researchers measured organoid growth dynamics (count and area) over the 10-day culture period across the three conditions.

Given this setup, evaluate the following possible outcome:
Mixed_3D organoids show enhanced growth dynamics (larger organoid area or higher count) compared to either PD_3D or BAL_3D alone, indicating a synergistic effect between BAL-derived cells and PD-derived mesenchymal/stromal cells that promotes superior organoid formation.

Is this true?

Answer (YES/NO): NO